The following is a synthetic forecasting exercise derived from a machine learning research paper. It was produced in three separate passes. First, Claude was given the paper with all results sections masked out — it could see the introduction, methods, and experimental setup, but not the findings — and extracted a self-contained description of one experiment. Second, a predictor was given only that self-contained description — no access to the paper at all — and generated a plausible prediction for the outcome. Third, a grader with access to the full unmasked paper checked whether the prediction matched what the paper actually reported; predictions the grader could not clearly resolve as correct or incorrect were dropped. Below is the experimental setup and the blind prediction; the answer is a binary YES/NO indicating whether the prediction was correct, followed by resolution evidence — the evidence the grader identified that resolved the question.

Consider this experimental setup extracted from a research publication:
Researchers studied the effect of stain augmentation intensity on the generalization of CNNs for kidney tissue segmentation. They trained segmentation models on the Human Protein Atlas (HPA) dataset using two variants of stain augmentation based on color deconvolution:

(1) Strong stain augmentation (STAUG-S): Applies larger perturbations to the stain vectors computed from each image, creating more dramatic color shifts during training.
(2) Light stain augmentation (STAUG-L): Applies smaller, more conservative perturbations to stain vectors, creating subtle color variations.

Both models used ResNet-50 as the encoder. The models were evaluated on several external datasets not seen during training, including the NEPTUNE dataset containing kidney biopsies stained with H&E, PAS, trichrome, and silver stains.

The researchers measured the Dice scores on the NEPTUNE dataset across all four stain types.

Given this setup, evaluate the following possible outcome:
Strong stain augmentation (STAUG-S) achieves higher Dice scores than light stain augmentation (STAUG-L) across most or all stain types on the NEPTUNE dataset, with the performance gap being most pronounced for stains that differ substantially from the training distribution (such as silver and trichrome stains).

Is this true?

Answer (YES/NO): NO